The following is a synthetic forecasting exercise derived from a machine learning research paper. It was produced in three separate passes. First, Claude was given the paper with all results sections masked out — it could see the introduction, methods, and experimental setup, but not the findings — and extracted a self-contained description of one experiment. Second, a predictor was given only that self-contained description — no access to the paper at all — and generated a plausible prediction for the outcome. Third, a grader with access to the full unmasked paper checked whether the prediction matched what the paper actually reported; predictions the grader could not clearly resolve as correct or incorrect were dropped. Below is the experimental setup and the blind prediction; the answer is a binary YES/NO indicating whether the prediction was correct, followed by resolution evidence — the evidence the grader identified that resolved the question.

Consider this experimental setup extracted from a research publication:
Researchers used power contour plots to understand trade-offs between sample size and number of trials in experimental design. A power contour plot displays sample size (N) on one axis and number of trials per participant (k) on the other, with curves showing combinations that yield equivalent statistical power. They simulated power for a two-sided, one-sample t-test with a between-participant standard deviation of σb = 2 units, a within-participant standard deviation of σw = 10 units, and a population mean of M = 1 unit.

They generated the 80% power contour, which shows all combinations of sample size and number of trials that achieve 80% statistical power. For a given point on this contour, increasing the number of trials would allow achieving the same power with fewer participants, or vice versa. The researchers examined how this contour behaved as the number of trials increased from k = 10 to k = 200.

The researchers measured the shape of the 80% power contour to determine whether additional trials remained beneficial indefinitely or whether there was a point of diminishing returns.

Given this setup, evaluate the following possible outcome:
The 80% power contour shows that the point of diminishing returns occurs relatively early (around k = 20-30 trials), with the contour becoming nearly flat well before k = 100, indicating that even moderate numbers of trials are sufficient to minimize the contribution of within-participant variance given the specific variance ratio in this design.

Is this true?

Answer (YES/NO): NO